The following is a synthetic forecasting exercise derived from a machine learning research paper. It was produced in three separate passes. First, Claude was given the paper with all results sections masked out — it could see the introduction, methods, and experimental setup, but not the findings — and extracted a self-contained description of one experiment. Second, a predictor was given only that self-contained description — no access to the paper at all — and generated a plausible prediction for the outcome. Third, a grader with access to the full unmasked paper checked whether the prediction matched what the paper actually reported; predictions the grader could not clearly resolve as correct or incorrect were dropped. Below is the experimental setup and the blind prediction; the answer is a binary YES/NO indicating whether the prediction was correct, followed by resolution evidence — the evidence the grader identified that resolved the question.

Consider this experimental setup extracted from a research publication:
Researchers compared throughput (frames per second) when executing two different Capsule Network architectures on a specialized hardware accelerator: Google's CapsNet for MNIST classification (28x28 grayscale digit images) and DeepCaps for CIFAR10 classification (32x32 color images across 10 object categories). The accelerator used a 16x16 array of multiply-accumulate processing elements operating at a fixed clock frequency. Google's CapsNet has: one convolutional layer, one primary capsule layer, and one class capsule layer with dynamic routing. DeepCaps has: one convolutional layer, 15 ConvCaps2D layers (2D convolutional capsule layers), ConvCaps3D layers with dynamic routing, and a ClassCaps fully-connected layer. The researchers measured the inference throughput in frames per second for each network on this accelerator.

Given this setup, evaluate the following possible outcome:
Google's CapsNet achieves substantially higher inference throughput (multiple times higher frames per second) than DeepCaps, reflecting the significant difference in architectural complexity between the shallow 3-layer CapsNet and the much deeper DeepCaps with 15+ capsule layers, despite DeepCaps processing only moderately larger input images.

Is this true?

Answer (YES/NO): YES